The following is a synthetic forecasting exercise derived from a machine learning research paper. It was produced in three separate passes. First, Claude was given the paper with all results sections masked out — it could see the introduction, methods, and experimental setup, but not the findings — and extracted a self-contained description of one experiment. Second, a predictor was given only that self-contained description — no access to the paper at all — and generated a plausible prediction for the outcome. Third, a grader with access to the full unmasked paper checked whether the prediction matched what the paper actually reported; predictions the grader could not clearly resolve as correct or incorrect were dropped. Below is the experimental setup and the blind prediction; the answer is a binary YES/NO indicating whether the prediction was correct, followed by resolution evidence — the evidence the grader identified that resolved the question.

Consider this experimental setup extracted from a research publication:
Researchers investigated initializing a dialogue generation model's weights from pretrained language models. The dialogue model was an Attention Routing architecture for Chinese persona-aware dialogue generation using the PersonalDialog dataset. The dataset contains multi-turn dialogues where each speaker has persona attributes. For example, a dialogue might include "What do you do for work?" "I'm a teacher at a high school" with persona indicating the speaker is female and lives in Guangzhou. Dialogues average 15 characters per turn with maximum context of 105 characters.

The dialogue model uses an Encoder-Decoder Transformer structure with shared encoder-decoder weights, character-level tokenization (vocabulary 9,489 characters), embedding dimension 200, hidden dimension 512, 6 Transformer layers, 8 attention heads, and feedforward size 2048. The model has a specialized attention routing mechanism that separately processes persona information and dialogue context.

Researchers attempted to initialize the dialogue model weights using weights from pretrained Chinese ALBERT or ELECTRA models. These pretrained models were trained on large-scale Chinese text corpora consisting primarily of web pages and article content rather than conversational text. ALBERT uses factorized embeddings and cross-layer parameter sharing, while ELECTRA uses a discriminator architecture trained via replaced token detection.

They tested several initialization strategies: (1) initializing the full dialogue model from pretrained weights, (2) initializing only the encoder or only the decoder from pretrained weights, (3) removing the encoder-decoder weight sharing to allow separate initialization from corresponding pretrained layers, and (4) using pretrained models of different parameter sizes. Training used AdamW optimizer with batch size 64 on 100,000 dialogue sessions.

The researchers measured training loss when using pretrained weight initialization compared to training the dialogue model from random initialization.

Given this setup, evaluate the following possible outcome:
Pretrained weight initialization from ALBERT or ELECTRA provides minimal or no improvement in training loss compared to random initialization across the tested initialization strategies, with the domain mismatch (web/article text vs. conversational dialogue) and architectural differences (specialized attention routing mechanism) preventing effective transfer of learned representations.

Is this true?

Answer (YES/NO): YES